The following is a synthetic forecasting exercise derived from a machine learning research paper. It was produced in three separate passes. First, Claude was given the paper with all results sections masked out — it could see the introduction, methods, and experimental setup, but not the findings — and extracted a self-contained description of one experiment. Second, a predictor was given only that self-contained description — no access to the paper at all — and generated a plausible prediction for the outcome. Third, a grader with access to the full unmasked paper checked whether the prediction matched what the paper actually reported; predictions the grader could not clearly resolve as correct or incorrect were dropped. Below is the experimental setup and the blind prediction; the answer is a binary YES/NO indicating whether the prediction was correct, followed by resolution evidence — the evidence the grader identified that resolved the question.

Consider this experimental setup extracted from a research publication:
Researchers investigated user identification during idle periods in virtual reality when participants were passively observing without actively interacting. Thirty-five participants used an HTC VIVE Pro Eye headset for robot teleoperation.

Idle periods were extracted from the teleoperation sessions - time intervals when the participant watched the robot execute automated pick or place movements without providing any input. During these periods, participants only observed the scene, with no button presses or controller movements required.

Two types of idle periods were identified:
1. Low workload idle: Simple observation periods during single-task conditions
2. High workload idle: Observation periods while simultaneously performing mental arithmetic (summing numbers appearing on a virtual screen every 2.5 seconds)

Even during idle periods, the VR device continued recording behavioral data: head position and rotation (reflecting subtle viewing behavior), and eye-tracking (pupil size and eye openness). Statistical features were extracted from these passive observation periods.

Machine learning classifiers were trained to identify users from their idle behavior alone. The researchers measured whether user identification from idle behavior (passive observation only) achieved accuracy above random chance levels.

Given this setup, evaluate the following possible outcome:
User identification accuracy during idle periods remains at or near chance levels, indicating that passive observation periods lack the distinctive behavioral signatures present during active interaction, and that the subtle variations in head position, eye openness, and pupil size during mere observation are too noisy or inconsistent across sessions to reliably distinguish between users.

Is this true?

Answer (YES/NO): NO